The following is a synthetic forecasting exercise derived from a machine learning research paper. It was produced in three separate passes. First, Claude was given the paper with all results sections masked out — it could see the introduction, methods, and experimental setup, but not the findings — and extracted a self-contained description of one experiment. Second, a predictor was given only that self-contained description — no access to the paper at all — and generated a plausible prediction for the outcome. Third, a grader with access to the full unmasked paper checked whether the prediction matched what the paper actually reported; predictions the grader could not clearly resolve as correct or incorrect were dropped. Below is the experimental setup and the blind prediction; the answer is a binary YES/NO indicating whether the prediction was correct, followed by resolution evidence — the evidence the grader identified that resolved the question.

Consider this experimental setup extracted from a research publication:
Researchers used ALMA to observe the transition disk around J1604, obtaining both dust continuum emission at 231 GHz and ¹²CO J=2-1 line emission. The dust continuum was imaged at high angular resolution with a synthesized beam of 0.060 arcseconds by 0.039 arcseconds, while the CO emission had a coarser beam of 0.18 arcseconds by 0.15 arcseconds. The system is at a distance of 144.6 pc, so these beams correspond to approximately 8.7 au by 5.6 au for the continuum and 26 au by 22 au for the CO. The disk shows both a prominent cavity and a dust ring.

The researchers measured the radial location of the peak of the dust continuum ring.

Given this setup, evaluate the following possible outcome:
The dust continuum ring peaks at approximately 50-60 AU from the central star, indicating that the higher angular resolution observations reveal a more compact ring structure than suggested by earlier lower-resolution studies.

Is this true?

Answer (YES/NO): NO